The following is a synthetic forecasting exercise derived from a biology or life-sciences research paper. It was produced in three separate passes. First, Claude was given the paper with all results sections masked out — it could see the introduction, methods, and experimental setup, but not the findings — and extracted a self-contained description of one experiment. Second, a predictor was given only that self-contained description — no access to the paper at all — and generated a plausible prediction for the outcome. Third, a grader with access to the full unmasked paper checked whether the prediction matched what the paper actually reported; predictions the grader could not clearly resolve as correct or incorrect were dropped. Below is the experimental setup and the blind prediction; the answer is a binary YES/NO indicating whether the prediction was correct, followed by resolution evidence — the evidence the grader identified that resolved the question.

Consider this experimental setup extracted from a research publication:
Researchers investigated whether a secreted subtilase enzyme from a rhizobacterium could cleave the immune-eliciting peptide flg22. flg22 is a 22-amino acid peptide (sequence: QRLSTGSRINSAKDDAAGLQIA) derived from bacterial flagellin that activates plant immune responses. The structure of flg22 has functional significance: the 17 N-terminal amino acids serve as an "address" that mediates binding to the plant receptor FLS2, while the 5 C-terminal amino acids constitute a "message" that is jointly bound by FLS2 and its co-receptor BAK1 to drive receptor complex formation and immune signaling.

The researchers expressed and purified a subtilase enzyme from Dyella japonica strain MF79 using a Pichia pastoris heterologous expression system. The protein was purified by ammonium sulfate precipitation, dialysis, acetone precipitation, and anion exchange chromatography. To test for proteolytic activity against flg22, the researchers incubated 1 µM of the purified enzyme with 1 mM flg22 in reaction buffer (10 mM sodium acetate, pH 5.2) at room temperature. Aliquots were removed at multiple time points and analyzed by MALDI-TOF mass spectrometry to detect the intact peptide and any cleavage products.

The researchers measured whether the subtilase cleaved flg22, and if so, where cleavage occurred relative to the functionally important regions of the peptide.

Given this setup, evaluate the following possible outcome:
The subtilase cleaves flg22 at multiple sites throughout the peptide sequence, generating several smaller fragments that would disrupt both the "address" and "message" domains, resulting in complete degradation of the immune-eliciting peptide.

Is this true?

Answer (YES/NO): NO